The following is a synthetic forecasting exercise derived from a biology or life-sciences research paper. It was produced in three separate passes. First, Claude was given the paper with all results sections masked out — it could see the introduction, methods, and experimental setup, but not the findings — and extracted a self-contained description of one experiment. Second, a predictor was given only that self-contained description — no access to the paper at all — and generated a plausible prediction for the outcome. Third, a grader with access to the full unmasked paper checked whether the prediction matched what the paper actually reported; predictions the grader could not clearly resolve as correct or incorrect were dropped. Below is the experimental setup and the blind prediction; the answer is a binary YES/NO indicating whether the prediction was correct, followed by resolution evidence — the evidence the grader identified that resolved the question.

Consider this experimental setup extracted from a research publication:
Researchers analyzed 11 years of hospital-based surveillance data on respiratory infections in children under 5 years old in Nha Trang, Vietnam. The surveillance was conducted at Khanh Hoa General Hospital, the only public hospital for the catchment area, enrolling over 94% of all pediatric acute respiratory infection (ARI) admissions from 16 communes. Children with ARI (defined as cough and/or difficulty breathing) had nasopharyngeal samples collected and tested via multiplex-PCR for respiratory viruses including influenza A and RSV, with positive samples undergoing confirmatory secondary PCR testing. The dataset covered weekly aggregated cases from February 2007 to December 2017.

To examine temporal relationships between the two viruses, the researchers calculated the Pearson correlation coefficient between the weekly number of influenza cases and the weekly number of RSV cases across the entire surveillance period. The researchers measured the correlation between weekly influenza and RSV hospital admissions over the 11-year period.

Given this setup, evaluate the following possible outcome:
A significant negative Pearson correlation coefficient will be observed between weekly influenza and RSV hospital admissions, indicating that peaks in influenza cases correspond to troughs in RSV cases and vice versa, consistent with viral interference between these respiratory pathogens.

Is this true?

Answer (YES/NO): NO